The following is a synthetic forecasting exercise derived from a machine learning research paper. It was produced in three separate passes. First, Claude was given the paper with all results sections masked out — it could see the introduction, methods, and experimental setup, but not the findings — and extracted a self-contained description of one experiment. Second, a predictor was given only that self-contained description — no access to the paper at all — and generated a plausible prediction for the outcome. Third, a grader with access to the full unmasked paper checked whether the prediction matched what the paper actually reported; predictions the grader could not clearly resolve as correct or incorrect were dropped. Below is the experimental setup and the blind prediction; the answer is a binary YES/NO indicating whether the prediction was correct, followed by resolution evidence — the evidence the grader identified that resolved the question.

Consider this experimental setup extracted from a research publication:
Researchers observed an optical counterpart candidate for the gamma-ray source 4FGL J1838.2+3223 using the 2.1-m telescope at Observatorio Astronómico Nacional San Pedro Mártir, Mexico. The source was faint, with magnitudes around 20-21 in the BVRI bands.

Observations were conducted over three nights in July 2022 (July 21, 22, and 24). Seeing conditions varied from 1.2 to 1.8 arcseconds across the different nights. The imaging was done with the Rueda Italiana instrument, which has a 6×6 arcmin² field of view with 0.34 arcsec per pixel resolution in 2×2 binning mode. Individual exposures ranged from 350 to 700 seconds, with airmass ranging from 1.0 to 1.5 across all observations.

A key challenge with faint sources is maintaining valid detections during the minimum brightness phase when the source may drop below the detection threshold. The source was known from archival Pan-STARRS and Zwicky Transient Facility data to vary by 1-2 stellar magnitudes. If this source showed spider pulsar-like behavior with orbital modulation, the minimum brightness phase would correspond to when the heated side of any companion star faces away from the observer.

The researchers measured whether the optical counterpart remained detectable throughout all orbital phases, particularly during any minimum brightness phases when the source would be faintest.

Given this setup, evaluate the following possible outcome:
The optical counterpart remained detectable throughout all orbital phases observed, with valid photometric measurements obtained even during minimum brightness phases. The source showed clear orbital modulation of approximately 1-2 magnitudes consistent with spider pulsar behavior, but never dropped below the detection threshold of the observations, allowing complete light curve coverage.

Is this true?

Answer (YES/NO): NO